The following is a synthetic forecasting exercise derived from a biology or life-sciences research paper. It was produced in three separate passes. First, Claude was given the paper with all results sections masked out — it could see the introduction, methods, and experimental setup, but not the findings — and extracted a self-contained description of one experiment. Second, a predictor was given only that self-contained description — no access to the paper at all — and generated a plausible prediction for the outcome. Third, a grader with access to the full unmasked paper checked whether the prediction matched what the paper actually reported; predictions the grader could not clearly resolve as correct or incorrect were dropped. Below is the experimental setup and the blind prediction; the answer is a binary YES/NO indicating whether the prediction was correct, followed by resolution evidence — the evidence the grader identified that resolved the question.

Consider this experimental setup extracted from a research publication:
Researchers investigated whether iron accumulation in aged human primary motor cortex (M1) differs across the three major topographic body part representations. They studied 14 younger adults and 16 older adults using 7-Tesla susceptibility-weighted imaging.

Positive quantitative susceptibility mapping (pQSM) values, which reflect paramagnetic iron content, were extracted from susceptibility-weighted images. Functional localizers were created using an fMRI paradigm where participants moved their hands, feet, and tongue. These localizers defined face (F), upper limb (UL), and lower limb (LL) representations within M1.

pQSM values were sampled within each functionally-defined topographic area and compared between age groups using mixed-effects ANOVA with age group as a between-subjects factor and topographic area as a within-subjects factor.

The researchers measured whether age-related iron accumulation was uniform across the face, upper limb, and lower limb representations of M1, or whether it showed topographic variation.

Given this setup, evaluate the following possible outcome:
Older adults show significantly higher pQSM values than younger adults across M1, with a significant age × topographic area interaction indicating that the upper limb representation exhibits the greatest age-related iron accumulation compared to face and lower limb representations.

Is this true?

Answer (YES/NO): NO